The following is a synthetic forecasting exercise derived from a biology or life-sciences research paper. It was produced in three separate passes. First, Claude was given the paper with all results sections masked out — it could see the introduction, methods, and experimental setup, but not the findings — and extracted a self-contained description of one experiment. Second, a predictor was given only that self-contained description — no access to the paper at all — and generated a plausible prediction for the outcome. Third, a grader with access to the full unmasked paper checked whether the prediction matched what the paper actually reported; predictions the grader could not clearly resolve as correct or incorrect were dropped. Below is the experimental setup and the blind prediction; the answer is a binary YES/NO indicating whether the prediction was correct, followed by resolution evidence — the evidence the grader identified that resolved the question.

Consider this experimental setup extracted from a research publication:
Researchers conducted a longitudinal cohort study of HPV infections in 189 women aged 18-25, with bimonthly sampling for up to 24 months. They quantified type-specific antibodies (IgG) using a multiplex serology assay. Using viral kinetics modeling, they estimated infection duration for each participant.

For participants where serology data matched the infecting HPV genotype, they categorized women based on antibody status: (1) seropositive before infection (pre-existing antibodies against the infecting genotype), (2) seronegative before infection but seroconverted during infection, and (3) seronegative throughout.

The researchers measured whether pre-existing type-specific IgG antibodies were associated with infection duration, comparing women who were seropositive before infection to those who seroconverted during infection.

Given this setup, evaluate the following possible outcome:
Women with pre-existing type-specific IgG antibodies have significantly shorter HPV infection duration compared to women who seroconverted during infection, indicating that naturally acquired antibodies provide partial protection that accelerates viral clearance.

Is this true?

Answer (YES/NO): YES